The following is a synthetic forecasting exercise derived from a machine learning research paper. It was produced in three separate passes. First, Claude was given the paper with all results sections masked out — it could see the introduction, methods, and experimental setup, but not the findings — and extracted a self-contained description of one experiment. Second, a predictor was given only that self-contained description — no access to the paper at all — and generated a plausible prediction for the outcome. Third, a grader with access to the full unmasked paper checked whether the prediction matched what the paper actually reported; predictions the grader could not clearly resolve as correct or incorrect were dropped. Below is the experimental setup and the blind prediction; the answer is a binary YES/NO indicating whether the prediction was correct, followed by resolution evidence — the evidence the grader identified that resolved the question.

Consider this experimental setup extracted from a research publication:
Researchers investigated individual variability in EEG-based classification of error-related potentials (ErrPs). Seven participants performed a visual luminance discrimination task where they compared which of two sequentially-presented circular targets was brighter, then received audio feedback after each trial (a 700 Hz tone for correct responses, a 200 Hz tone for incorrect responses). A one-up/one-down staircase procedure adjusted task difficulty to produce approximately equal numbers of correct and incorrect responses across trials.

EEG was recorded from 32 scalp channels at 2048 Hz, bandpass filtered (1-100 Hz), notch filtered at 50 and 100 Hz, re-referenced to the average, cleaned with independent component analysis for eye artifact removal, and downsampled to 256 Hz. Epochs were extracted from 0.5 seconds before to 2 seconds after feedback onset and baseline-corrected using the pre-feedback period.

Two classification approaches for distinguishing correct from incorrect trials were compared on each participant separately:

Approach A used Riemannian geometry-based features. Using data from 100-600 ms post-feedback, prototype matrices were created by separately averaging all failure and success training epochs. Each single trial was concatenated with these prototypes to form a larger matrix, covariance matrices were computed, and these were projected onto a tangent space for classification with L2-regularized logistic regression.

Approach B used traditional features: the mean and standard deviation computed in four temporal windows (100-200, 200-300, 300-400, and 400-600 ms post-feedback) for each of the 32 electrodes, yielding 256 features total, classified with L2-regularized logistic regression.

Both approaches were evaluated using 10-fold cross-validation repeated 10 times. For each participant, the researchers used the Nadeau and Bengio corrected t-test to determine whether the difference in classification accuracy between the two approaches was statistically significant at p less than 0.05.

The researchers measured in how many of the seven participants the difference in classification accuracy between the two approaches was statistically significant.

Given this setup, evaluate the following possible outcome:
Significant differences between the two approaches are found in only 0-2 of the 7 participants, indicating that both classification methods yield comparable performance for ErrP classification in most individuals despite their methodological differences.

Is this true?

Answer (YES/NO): NO